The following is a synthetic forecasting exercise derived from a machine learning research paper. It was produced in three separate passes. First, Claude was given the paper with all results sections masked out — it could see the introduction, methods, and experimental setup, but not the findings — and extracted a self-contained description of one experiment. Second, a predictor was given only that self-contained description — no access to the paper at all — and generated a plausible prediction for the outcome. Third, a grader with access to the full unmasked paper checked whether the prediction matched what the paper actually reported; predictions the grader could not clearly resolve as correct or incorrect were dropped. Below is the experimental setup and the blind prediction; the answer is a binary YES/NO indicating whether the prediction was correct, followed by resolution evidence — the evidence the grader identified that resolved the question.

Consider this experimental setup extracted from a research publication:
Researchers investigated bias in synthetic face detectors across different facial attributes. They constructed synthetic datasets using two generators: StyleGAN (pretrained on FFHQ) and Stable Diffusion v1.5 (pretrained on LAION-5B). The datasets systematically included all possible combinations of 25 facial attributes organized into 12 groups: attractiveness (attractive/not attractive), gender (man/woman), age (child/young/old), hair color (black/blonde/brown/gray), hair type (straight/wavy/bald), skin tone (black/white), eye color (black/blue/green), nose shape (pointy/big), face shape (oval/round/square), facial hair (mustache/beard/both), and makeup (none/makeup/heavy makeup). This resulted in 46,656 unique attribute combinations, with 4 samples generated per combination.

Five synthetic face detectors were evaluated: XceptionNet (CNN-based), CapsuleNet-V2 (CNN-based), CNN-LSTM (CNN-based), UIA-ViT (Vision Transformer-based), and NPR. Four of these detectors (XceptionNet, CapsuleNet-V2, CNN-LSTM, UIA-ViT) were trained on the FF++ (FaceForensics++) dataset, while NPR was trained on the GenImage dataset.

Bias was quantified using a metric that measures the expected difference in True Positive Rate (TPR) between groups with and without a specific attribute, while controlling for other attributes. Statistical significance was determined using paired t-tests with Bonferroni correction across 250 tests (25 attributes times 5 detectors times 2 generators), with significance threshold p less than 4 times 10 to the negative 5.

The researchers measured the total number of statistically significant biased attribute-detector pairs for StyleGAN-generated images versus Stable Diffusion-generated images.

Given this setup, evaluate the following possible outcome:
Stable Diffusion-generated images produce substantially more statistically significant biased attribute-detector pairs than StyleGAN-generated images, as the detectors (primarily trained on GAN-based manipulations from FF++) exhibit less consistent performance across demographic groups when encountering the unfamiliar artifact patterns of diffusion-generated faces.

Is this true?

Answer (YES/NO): NO